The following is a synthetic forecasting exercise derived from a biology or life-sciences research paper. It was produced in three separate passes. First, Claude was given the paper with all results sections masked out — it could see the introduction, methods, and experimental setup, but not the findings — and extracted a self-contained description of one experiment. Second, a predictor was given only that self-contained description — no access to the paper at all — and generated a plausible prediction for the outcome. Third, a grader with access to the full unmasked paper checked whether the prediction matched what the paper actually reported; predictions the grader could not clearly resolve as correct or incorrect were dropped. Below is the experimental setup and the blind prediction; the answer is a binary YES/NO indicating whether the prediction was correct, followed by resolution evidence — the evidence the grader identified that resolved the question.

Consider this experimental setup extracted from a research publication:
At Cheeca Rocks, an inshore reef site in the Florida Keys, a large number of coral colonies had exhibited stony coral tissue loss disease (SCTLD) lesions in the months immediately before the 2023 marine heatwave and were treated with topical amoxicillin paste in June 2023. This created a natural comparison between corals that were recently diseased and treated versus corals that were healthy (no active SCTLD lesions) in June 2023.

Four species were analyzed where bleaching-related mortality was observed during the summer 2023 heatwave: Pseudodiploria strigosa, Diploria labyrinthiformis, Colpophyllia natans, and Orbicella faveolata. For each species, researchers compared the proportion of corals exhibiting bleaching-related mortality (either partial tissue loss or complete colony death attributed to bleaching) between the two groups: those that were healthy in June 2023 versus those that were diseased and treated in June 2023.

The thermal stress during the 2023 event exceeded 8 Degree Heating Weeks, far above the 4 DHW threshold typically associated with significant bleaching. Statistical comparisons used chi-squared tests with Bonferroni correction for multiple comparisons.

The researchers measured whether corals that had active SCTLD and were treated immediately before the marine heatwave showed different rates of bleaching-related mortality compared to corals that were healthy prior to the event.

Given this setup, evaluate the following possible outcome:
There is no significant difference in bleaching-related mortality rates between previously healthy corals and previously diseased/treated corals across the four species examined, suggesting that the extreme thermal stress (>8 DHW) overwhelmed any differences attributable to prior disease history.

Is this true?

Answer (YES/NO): NO